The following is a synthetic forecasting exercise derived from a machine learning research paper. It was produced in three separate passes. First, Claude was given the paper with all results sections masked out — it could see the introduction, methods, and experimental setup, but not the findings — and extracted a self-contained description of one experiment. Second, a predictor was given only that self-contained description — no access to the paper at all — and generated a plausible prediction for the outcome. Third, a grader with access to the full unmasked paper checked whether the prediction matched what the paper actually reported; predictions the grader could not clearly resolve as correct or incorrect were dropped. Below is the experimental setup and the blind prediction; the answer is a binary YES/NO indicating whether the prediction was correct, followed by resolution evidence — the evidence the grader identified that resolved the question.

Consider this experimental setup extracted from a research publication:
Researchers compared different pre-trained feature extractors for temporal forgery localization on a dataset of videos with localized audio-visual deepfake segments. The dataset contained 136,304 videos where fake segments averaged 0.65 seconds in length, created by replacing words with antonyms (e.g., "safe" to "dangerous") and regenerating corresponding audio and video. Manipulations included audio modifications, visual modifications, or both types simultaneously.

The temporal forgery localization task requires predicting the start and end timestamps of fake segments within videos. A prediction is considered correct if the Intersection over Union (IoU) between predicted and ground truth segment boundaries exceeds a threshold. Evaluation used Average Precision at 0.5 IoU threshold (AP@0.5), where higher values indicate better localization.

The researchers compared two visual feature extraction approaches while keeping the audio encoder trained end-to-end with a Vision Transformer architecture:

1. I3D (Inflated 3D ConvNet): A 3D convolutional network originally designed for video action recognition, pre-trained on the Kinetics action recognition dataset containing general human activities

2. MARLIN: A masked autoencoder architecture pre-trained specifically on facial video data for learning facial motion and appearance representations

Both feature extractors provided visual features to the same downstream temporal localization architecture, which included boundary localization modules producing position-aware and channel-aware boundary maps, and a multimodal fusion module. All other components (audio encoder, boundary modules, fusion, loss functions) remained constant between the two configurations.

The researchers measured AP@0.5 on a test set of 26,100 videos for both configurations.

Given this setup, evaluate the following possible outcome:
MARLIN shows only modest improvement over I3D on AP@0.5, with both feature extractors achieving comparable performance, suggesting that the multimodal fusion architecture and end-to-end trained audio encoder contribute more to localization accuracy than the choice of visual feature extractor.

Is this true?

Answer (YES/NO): NO